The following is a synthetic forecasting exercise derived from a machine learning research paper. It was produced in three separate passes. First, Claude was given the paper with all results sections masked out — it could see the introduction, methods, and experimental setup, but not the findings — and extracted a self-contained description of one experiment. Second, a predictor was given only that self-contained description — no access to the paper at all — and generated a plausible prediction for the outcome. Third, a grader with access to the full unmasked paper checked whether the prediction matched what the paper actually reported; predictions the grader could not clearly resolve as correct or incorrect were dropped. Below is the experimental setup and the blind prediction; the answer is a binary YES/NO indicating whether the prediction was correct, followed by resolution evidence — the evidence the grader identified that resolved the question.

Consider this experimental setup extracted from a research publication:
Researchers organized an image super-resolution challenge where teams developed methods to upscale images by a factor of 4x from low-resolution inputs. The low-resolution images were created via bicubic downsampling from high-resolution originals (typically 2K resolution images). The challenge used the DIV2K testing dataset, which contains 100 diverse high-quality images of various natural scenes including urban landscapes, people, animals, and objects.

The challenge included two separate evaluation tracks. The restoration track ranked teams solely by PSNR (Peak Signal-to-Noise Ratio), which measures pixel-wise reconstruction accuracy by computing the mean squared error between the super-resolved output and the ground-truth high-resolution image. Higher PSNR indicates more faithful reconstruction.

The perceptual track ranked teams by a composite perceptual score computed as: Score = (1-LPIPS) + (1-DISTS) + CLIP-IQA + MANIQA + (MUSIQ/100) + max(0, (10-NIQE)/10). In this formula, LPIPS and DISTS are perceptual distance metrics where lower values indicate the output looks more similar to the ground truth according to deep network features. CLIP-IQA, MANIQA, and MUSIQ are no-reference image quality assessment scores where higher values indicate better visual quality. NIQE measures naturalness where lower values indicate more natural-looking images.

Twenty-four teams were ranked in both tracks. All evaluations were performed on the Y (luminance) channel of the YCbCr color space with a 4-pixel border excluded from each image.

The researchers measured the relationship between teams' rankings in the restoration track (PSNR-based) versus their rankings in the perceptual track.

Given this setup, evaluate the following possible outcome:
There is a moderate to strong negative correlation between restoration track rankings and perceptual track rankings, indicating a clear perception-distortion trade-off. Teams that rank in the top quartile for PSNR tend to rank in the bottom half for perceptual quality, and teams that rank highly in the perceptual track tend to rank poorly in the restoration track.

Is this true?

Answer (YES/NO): NO